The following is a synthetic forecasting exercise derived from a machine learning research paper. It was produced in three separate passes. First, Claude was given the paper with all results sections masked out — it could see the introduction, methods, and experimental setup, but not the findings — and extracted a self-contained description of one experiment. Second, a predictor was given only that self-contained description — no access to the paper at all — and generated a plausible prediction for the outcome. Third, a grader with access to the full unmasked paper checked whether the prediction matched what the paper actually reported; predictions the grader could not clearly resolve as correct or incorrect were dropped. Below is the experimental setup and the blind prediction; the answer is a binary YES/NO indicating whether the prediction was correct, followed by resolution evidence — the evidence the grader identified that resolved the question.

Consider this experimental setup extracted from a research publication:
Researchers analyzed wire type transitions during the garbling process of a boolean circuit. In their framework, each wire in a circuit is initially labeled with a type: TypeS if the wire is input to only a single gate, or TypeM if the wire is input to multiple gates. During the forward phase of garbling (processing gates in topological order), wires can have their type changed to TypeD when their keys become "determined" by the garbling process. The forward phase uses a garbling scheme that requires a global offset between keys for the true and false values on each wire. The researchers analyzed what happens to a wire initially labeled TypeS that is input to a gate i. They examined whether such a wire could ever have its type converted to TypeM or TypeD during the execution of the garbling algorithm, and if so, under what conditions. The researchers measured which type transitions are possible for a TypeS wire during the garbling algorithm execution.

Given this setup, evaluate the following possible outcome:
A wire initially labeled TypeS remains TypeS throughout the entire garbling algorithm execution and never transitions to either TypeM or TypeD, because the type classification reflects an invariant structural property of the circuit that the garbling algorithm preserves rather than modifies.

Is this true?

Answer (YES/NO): NO